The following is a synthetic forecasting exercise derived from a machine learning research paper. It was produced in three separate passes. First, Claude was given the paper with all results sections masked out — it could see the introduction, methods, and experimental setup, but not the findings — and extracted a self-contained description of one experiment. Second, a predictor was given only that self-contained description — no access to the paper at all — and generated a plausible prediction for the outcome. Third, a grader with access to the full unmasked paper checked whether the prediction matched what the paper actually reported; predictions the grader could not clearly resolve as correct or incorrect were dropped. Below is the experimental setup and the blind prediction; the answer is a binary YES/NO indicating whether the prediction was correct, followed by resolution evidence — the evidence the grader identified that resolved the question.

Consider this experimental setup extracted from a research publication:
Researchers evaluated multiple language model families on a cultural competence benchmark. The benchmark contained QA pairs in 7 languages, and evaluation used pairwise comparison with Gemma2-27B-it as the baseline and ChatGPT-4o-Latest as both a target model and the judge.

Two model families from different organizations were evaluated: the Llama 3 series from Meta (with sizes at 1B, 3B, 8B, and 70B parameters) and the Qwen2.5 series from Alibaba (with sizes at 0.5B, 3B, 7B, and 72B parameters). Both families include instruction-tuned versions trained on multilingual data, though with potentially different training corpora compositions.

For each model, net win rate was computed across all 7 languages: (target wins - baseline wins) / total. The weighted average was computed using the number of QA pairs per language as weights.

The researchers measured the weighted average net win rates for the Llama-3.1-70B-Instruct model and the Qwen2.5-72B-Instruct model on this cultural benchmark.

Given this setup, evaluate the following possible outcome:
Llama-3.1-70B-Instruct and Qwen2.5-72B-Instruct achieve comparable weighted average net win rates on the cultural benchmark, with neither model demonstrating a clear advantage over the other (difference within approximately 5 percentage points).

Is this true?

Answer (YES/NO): NO